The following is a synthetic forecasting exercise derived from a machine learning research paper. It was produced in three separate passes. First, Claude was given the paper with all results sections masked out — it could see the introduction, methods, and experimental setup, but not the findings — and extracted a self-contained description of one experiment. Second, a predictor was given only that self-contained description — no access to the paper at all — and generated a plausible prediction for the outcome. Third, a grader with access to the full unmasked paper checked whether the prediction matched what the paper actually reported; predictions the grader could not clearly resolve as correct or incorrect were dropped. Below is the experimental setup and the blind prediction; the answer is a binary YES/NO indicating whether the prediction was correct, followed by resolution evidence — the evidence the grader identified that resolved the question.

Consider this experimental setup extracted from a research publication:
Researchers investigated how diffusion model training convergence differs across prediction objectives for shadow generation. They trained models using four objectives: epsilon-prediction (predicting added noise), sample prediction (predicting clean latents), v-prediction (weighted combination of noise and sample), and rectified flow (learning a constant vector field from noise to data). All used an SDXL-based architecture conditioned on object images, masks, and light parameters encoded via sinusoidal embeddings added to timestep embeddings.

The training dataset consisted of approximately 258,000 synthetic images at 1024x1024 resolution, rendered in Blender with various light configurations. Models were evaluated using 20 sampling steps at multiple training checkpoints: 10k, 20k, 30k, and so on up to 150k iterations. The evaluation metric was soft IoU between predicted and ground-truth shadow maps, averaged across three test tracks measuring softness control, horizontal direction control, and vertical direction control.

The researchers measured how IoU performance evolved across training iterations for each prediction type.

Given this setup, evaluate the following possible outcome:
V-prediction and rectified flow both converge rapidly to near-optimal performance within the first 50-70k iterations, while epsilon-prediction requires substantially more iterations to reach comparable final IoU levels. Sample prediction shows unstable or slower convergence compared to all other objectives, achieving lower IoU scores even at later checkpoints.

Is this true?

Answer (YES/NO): NO